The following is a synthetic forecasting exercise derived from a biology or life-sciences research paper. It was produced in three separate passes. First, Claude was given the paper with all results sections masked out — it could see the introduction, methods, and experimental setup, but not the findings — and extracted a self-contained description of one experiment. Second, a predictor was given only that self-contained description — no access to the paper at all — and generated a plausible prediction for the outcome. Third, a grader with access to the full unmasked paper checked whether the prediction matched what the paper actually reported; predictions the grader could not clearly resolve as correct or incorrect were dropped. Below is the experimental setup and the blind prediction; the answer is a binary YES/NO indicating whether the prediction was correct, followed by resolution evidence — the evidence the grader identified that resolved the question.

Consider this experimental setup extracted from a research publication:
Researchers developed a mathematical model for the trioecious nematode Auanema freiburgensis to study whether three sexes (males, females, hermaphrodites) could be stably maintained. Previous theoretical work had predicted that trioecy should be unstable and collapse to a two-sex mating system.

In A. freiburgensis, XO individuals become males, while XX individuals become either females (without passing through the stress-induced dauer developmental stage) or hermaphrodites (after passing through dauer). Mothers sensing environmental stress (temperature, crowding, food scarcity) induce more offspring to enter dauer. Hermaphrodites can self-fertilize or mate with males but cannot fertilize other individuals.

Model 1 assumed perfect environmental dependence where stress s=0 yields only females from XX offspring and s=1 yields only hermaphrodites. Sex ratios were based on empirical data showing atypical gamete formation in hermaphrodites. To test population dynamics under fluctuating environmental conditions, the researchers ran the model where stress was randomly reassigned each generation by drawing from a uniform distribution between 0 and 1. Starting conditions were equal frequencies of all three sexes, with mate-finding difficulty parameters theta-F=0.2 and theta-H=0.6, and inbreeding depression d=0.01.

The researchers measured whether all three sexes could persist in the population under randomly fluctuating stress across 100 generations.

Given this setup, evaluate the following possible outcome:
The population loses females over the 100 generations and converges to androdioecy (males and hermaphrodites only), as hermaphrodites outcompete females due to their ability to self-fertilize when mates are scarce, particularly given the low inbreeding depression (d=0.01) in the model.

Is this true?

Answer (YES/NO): NO